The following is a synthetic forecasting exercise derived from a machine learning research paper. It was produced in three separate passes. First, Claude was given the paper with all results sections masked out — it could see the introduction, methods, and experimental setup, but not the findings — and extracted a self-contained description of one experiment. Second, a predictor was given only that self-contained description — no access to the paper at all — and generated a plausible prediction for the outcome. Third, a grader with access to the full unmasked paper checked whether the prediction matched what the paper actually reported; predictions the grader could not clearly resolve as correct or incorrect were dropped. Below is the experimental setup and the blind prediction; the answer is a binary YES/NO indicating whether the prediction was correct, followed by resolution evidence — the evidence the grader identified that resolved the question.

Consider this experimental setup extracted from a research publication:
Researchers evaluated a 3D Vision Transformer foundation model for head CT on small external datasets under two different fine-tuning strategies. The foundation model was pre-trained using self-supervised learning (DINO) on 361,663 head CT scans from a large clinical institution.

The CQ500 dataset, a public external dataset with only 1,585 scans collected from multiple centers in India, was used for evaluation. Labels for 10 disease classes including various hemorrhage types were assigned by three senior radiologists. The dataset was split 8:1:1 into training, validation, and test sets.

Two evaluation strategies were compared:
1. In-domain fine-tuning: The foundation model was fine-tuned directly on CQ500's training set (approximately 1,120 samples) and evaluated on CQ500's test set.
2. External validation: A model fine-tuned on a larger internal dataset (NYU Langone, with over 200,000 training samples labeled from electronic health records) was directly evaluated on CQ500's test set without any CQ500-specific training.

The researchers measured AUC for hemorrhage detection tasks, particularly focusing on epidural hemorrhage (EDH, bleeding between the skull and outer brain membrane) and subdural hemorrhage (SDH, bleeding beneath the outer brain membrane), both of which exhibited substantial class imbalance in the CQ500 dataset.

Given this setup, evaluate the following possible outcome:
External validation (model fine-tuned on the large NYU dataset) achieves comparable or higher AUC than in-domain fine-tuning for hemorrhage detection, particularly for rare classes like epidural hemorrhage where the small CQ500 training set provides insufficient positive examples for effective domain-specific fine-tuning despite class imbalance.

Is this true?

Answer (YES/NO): YES